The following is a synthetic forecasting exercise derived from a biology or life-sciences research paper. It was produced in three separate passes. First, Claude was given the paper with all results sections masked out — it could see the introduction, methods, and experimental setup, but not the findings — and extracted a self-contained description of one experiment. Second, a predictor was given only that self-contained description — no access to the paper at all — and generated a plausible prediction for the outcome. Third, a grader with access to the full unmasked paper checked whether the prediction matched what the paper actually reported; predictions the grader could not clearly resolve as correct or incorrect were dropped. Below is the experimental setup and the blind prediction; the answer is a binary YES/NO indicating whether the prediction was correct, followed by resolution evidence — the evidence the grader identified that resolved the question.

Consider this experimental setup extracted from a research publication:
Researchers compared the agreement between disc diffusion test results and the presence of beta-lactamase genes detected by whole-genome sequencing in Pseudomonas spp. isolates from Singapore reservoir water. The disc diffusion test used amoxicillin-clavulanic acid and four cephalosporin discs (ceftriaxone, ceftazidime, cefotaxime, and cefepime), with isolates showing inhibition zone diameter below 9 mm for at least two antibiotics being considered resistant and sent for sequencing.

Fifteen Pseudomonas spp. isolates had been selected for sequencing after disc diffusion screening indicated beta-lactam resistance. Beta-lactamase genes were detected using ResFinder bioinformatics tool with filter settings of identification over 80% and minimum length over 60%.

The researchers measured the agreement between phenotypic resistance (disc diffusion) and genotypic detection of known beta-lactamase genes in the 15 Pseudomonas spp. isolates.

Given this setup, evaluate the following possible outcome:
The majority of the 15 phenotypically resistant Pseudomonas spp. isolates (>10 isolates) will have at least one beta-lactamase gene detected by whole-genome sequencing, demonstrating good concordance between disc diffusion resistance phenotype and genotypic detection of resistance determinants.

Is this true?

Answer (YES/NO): NO